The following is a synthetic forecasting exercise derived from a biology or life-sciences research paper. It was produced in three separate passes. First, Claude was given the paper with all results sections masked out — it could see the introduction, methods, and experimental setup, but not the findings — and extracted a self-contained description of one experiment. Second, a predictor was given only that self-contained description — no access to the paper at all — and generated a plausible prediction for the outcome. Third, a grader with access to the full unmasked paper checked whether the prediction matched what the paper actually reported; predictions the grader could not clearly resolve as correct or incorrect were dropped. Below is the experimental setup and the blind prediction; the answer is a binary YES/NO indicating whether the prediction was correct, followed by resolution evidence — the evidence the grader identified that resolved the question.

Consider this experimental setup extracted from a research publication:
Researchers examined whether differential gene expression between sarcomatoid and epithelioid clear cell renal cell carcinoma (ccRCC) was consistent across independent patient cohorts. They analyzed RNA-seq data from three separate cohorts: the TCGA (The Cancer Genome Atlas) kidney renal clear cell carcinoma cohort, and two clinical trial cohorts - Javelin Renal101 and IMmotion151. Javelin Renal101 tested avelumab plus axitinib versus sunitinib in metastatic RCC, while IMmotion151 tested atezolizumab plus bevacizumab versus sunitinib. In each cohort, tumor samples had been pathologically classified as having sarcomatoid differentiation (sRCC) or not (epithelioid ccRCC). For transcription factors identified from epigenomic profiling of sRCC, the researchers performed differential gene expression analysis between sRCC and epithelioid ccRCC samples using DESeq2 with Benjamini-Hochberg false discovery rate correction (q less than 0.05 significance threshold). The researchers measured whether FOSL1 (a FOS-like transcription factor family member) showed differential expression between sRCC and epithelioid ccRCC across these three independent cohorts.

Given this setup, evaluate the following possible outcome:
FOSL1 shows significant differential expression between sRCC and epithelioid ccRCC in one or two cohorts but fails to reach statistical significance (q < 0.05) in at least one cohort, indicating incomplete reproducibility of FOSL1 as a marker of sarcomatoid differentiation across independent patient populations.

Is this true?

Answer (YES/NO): NO